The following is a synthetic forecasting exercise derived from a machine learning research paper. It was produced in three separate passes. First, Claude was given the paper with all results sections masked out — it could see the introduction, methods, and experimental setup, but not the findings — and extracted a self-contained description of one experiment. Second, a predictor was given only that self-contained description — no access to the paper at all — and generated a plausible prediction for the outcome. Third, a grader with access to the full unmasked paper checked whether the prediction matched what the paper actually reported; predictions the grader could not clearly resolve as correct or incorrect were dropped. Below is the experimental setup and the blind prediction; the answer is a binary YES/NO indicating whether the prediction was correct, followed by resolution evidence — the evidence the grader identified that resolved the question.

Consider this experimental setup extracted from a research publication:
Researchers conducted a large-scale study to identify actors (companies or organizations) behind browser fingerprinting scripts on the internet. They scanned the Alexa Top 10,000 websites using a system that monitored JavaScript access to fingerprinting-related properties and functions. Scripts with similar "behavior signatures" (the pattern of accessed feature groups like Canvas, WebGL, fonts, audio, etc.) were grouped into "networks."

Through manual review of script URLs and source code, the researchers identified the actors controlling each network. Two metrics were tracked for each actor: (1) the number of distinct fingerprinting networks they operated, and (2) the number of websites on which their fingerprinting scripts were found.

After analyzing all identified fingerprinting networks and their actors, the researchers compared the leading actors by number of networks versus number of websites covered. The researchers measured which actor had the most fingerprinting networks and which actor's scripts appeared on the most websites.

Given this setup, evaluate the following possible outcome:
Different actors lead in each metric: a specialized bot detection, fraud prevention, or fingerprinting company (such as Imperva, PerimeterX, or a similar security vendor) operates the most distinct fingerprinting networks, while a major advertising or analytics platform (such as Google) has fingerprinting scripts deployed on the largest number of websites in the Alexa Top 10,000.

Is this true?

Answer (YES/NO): NO